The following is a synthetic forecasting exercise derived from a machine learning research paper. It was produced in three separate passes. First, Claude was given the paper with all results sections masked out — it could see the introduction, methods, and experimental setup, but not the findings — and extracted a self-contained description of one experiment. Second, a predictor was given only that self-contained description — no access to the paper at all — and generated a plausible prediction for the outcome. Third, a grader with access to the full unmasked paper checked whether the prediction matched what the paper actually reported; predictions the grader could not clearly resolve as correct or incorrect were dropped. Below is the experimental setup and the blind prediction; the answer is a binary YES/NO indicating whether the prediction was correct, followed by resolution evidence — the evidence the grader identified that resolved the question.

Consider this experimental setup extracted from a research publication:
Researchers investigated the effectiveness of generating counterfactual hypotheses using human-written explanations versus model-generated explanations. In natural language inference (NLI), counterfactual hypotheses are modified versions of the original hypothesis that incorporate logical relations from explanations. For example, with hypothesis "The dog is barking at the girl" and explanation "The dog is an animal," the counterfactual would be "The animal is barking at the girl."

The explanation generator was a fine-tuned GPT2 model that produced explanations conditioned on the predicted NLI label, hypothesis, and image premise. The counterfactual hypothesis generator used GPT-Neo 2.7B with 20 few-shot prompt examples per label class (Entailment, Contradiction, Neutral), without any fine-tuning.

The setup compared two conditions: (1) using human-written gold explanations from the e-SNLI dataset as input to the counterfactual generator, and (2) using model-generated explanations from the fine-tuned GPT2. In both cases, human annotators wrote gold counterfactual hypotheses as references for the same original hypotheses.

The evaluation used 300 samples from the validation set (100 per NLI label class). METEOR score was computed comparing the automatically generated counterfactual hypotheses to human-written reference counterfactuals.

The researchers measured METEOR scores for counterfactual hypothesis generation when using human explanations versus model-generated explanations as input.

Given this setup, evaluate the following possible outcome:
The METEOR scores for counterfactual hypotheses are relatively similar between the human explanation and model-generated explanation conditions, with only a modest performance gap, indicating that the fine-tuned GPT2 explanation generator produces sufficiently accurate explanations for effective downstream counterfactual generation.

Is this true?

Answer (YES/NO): NO